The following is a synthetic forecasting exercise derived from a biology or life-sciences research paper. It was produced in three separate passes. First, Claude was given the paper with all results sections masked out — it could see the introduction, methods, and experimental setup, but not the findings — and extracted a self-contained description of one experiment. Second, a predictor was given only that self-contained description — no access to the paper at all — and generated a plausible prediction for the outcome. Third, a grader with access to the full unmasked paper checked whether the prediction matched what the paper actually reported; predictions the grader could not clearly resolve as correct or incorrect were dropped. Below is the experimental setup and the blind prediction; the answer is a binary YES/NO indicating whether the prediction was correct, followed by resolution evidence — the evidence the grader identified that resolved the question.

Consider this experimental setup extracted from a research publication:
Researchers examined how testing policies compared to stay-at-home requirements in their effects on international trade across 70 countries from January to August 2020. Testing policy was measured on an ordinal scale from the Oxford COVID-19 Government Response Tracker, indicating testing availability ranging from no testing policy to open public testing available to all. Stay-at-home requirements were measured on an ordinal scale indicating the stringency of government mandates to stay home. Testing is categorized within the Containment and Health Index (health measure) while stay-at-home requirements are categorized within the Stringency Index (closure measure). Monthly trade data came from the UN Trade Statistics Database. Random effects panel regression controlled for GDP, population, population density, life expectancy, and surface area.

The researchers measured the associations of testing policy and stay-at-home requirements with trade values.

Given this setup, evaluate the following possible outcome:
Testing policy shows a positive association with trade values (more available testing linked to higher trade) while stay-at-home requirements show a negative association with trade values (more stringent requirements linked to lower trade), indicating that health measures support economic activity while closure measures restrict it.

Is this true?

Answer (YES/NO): NO